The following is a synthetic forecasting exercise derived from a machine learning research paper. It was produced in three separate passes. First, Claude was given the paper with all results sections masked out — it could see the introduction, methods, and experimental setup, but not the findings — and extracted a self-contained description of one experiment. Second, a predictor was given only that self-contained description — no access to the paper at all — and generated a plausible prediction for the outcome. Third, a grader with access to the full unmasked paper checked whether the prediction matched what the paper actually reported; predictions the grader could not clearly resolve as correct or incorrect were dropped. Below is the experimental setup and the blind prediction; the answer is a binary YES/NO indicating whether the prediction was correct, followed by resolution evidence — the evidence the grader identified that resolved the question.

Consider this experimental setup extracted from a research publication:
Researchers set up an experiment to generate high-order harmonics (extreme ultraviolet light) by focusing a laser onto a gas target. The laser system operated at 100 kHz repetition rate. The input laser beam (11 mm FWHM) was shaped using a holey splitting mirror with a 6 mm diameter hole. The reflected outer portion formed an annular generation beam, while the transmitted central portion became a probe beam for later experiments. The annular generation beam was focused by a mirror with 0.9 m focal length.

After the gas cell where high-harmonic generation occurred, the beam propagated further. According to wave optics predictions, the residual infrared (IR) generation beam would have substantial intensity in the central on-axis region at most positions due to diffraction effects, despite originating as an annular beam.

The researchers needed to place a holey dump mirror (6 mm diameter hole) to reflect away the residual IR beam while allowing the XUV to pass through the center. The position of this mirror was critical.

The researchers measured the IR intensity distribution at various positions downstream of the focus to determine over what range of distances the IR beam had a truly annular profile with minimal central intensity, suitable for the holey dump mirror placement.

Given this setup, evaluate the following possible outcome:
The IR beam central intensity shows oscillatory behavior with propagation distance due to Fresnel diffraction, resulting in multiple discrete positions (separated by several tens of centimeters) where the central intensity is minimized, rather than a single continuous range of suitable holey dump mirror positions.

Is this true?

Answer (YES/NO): NO